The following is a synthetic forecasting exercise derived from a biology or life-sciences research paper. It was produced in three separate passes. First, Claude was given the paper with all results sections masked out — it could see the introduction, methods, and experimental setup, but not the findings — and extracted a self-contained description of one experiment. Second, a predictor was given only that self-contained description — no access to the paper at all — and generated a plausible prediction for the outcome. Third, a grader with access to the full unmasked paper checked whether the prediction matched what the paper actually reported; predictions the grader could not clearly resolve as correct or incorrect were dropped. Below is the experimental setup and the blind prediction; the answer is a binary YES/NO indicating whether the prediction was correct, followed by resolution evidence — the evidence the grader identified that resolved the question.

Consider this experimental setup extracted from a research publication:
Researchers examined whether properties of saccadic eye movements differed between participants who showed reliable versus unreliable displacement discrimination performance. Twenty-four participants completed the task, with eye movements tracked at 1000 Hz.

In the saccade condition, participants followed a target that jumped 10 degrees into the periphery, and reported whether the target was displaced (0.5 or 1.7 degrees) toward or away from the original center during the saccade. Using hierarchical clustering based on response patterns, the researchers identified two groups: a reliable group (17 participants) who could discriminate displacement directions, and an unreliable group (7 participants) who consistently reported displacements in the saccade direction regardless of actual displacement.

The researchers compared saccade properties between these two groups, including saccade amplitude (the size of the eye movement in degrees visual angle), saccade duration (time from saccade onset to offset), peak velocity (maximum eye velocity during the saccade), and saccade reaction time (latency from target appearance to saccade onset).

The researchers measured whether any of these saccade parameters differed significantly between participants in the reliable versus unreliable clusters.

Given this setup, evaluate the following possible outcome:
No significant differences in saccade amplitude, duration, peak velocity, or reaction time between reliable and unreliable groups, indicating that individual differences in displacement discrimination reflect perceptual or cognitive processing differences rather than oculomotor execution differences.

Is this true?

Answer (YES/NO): YES